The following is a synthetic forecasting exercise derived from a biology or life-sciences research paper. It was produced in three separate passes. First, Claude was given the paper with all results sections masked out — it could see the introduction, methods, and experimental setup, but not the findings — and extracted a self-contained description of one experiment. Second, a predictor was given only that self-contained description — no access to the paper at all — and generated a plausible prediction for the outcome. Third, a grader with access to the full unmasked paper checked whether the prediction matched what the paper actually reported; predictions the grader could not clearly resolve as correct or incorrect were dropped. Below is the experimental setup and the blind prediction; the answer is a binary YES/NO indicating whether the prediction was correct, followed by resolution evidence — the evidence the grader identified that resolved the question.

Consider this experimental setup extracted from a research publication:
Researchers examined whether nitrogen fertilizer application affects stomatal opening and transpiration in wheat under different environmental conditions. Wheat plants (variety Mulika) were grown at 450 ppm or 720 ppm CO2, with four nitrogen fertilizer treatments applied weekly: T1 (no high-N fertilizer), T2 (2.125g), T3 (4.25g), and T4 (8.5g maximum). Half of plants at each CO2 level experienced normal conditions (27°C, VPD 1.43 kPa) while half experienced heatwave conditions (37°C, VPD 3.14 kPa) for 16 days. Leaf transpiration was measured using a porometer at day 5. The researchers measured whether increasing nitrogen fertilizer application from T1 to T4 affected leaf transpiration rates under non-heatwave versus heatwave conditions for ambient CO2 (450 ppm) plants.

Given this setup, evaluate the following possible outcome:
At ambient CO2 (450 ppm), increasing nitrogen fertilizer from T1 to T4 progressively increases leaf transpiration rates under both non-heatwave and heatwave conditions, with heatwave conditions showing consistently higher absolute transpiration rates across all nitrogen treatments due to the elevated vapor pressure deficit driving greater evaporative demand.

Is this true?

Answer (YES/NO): NO